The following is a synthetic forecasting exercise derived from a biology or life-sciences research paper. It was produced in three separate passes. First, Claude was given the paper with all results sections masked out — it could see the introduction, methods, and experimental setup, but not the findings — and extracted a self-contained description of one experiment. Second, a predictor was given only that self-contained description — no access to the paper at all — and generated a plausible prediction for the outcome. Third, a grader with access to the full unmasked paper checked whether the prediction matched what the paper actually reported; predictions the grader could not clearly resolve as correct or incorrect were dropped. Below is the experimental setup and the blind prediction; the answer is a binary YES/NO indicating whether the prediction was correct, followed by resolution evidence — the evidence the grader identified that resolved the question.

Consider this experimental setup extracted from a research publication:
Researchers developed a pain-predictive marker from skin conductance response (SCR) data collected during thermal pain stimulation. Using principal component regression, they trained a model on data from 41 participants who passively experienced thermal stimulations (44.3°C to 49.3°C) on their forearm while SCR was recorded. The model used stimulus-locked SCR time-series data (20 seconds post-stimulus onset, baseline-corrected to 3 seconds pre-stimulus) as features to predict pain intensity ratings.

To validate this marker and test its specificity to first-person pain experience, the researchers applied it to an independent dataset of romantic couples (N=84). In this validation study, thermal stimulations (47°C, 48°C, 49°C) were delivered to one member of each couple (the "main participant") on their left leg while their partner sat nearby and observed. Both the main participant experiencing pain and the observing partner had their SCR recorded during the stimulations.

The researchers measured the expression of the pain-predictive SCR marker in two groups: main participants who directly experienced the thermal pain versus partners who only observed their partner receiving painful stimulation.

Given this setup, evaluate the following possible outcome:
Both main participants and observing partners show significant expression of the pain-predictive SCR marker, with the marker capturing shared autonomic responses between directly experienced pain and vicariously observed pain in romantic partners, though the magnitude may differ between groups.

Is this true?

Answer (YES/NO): NO